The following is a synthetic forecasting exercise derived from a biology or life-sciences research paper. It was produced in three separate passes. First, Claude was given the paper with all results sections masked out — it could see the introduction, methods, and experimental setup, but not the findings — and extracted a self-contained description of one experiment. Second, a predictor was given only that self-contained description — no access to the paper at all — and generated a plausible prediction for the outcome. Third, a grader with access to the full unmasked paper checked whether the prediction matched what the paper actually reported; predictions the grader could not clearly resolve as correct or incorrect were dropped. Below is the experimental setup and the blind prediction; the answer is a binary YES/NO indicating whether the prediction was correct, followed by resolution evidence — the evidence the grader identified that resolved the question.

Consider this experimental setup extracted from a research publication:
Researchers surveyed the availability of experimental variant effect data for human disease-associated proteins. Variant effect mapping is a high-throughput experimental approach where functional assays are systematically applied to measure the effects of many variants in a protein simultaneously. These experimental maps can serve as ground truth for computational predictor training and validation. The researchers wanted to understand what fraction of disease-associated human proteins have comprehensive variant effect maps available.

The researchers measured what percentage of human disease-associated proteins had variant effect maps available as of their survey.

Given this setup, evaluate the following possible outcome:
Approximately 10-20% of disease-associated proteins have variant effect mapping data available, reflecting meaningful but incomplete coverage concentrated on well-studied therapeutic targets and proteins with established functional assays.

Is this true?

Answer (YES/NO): NO